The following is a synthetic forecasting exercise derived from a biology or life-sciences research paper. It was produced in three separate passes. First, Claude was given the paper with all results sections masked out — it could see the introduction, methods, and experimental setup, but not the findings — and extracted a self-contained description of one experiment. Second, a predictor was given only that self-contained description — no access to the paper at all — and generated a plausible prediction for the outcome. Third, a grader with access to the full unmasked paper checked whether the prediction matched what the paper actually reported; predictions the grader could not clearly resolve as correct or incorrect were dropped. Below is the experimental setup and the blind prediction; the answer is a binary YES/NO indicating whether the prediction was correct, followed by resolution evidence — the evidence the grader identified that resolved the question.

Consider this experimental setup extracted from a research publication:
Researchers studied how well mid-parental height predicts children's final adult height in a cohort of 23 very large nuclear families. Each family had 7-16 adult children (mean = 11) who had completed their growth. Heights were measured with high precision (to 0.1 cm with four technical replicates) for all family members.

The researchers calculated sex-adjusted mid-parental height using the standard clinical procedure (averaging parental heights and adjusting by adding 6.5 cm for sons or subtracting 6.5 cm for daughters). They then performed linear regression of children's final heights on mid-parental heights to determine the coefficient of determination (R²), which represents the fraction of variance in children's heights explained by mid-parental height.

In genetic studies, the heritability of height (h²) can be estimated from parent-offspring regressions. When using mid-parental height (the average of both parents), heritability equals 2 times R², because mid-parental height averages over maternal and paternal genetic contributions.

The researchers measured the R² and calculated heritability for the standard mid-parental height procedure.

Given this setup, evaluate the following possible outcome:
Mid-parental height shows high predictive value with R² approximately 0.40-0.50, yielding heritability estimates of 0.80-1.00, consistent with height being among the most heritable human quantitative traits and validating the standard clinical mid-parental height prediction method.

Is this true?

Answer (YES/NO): NO